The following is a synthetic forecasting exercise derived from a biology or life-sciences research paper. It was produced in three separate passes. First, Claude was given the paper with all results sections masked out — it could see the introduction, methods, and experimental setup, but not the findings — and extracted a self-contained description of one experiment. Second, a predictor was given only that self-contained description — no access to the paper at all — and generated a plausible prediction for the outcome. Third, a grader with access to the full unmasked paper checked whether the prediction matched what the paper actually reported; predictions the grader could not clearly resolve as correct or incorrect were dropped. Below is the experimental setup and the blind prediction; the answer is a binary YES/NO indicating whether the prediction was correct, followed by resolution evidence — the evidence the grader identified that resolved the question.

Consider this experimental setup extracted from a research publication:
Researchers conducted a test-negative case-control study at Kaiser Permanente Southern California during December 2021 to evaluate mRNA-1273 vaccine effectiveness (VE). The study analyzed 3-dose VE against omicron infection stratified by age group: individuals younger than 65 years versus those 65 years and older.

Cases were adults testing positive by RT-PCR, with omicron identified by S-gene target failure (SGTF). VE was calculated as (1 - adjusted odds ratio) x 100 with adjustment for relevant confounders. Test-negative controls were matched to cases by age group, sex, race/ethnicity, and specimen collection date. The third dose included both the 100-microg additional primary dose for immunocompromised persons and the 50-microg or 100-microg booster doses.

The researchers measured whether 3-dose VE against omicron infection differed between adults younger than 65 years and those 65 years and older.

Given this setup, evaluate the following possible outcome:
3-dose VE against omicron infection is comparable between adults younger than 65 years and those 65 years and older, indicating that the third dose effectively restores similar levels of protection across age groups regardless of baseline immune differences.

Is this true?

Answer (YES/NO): YES